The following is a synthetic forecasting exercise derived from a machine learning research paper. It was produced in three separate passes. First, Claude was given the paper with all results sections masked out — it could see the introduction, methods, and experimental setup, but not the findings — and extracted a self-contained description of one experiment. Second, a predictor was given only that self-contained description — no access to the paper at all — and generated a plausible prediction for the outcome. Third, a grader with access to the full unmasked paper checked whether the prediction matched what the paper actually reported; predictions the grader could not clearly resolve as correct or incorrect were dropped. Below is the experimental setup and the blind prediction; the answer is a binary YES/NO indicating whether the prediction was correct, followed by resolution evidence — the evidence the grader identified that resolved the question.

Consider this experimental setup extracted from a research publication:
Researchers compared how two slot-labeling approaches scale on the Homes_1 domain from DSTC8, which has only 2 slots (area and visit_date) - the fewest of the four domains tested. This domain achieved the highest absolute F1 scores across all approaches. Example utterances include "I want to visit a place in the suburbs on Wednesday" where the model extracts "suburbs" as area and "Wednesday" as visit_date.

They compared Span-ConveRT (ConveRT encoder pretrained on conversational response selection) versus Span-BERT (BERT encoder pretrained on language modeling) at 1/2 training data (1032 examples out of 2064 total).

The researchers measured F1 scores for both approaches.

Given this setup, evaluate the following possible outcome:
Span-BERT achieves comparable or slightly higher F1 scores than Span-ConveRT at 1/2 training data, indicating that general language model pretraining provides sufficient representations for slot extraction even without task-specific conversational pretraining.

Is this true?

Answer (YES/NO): YES